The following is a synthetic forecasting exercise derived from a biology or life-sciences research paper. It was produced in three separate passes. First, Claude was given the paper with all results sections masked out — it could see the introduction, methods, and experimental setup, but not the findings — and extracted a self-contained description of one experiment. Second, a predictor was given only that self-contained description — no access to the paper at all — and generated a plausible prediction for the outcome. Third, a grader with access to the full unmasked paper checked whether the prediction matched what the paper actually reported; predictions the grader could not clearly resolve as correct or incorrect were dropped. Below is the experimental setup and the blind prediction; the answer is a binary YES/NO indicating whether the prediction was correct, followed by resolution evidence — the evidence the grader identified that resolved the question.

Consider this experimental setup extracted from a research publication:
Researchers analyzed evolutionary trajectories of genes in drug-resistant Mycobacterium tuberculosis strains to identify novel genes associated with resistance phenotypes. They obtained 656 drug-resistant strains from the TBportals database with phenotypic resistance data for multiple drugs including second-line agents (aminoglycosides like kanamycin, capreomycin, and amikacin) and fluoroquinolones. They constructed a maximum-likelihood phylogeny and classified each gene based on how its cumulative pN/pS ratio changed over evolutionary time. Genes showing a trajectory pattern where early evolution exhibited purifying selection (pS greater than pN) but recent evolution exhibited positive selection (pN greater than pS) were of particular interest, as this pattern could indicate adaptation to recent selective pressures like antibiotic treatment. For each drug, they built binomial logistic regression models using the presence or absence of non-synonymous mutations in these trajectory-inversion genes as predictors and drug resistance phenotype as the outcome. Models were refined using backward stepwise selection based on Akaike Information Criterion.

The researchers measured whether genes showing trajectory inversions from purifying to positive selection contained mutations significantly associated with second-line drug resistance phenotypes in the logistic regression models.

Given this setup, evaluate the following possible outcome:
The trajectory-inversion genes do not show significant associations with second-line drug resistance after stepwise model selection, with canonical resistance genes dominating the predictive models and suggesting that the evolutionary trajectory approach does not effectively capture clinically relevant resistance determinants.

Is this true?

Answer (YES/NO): NO